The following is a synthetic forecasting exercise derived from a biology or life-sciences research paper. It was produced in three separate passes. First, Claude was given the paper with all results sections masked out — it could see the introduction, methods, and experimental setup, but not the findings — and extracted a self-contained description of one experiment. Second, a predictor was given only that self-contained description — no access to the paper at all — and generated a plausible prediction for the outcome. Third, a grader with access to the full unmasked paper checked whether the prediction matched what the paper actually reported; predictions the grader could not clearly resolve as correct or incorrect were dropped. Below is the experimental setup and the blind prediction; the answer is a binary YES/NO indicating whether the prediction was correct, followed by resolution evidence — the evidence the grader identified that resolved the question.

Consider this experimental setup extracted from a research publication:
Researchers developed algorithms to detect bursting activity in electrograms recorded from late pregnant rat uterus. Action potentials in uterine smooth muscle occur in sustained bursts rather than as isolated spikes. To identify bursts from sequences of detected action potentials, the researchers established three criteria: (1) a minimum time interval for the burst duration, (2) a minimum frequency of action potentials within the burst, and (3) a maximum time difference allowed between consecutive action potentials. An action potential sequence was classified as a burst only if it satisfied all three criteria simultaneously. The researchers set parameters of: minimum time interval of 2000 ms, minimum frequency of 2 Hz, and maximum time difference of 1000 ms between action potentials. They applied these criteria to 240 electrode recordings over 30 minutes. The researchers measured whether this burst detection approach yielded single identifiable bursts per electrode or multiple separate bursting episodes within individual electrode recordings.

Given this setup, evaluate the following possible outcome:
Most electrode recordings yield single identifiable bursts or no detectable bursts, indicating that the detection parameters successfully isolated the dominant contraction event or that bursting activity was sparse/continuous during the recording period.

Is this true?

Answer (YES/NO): YES